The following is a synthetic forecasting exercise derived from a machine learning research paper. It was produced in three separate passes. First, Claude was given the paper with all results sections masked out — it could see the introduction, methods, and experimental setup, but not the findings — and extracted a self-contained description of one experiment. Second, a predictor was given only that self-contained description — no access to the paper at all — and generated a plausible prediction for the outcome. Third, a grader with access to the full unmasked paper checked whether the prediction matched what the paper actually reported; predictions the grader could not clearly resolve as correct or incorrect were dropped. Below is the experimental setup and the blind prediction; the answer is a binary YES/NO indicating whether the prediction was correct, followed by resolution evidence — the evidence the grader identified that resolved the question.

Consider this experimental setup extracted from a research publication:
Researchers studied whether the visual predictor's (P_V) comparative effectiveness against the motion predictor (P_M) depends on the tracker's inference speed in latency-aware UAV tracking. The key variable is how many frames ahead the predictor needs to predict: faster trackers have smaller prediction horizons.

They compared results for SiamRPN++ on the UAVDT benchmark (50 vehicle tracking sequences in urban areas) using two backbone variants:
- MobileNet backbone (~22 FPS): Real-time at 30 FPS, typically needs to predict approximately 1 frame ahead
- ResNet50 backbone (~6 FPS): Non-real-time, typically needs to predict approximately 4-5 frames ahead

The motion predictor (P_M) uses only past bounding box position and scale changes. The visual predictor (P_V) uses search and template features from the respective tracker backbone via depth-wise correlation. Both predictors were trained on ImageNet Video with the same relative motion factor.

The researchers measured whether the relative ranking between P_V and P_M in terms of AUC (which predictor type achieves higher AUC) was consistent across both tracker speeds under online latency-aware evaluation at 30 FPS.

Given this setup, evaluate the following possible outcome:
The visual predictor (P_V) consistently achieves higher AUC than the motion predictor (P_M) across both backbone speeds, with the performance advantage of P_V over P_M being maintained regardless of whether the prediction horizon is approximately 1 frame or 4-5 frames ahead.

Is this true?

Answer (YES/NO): NO